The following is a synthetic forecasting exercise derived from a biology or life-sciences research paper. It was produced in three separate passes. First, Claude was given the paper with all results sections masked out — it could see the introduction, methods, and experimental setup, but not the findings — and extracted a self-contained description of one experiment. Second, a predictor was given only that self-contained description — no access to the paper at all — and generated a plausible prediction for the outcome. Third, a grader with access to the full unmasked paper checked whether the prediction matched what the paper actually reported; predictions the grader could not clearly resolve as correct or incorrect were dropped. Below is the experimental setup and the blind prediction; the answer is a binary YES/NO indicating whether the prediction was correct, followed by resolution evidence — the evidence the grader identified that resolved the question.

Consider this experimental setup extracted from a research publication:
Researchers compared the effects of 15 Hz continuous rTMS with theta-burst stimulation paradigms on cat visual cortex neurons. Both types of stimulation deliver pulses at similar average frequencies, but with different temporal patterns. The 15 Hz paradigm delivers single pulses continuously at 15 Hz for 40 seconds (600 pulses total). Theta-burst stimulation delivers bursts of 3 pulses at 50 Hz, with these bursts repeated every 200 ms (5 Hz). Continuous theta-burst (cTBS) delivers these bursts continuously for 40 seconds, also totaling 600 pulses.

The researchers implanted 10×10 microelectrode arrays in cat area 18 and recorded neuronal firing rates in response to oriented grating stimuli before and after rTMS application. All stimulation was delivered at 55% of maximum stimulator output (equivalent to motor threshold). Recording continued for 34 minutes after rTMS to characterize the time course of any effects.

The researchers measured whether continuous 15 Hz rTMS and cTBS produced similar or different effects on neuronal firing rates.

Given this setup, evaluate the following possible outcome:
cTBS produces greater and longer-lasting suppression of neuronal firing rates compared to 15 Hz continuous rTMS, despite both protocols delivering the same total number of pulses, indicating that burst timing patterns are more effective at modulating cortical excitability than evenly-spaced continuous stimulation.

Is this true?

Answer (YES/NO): YES